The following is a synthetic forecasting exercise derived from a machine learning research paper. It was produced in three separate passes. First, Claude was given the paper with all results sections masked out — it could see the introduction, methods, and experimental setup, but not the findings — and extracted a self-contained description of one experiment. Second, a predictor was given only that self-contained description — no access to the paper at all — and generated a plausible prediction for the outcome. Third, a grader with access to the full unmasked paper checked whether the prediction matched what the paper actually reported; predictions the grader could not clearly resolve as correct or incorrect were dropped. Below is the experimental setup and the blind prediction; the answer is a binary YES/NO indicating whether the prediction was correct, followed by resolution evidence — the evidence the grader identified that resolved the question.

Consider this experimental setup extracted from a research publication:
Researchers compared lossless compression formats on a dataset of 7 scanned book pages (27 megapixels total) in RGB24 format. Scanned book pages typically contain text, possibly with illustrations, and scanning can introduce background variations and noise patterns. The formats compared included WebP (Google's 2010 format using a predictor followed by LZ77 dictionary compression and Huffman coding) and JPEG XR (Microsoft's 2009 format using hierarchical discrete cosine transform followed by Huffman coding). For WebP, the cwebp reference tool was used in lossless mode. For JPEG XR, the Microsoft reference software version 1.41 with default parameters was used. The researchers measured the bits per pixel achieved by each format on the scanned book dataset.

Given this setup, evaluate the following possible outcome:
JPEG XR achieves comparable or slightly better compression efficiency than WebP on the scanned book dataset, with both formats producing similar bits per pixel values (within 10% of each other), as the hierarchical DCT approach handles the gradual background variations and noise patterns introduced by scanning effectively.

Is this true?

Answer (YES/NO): NO